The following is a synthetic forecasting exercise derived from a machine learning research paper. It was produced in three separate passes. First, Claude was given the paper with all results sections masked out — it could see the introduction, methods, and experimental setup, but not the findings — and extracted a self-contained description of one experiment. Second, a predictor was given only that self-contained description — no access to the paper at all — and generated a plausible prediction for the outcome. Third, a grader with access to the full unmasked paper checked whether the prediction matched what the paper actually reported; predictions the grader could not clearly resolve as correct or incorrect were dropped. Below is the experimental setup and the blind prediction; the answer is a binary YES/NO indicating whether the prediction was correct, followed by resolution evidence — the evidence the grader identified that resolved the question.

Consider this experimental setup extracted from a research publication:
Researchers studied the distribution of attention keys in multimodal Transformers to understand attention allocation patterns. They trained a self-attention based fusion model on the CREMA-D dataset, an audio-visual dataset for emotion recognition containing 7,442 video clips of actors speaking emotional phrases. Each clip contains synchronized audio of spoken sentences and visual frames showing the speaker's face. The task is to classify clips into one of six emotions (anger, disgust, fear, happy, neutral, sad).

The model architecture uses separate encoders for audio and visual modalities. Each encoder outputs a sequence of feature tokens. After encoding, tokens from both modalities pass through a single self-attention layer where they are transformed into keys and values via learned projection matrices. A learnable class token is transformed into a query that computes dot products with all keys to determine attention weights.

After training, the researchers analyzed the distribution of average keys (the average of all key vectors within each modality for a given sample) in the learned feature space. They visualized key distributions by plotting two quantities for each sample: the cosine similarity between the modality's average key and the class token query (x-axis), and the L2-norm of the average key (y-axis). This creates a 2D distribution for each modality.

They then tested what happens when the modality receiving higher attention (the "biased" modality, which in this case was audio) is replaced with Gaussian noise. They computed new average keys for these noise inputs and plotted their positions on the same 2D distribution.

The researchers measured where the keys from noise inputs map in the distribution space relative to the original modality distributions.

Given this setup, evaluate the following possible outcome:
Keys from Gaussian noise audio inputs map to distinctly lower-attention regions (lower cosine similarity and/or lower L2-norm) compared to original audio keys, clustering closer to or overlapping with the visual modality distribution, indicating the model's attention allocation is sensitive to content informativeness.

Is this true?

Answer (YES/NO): NO